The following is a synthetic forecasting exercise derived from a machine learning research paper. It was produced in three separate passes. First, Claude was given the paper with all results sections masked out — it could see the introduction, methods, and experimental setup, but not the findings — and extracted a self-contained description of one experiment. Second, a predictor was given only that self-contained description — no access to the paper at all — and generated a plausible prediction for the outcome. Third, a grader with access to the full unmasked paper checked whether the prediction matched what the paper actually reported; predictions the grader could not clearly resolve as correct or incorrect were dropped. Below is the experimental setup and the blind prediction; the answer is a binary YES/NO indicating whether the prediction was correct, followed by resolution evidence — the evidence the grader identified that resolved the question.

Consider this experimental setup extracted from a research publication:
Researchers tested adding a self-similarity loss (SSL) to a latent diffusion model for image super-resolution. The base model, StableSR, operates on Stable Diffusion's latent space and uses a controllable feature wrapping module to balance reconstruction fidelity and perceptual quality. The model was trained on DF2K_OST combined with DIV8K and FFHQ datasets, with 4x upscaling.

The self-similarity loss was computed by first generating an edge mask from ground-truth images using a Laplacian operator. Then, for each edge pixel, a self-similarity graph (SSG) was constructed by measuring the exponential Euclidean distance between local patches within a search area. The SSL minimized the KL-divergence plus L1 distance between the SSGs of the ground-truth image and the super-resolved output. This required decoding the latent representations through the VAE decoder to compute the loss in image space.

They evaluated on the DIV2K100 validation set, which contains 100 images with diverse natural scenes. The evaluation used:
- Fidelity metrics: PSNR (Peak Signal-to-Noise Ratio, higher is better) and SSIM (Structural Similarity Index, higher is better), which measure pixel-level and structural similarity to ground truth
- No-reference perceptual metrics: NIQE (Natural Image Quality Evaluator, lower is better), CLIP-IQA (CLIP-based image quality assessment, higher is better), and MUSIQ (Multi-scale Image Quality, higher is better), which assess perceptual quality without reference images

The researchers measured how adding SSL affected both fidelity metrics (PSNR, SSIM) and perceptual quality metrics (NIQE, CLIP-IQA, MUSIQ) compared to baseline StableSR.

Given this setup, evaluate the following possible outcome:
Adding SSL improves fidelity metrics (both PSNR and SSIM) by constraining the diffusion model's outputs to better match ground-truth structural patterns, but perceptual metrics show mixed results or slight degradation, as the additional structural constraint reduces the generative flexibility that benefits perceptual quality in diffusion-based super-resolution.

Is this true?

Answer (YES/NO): NO